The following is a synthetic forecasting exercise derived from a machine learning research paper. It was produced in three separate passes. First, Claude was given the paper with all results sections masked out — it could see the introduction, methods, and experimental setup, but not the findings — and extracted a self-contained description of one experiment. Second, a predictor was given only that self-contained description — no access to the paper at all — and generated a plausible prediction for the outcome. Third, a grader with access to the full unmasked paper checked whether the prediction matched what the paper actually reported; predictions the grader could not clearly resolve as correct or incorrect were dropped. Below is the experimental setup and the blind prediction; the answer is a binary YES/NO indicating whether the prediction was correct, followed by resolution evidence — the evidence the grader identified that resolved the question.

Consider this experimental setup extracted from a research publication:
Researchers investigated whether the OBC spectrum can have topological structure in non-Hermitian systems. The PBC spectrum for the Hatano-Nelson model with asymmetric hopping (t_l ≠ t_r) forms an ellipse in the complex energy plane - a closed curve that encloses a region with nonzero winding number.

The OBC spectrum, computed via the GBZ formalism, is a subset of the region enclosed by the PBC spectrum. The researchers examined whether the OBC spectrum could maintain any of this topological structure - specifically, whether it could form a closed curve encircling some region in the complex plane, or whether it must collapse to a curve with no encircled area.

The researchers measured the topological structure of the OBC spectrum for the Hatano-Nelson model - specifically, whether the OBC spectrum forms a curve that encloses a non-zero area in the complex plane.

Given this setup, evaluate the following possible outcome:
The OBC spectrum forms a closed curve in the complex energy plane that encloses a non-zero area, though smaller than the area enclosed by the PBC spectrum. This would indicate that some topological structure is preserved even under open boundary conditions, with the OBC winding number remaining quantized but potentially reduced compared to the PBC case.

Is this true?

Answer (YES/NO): NO